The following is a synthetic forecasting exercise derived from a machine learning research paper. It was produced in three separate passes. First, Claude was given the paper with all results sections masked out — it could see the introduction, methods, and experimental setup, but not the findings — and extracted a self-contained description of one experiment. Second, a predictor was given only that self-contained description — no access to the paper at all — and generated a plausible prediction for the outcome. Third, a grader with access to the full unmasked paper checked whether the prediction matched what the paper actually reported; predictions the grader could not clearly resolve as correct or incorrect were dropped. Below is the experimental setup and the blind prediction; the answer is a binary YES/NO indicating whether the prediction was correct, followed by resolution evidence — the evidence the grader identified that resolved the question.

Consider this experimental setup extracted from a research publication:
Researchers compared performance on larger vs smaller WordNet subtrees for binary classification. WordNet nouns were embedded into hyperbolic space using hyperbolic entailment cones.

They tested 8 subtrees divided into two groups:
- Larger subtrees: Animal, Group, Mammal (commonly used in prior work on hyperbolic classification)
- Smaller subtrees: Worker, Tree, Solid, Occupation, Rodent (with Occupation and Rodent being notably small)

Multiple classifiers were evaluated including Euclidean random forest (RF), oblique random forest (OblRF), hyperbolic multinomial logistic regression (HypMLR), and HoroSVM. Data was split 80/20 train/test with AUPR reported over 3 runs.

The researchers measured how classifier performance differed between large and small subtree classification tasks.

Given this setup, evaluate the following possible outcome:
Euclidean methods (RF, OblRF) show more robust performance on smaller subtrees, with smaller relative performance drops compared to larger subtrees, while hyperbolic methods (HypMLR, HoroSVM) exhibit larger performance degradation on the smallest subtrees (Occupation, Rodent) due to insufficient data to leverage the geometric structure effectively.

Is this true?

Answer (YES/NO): NO